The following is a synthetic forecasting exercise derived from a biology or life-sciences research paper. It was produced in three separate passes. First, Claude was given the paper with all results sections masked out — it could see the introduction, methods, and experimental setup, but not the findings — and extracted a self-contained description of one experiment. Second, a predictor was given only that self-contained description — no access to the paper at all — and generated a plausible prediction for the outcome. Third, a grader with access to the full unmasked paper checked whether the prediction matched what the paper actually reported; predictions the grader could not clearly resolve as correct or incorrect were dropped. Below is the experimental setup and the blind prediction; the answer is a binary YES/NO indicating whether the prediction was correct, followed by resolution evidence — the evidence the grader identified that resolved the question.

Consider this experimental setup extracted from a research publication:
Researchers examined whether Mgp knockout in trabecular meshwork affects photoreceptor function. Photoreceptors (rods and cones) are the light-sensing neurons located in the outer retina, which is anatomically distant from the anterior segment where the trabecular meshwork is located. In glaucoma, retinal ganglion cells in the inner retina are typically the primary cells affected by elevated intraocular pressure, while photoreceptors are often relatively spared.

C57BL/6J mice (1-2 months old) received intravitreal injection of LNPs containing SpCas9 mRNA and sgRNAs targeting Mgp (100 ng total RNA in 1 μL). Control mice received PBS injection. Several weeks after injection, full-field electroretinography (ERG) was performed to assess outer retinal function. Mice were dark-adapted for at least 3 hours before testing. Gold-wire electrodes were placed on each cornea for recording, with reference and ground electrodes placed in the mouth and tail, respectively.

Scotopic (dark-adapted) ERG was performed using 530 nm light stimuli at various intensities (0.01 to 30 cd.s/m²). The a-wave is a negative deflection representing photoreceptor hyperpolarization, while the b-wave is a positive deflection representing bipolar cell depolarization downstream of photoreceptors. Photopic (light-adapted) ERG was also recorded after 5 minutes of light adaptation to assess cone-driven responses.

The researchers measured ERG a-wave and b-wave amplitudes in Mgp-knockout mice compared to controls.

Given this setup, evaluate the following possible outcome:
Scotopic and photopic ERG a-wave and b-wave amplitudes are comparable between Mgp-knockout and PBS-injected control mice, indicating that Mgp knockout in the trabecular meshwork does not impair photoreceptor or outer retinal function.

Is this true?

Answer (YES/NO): YES